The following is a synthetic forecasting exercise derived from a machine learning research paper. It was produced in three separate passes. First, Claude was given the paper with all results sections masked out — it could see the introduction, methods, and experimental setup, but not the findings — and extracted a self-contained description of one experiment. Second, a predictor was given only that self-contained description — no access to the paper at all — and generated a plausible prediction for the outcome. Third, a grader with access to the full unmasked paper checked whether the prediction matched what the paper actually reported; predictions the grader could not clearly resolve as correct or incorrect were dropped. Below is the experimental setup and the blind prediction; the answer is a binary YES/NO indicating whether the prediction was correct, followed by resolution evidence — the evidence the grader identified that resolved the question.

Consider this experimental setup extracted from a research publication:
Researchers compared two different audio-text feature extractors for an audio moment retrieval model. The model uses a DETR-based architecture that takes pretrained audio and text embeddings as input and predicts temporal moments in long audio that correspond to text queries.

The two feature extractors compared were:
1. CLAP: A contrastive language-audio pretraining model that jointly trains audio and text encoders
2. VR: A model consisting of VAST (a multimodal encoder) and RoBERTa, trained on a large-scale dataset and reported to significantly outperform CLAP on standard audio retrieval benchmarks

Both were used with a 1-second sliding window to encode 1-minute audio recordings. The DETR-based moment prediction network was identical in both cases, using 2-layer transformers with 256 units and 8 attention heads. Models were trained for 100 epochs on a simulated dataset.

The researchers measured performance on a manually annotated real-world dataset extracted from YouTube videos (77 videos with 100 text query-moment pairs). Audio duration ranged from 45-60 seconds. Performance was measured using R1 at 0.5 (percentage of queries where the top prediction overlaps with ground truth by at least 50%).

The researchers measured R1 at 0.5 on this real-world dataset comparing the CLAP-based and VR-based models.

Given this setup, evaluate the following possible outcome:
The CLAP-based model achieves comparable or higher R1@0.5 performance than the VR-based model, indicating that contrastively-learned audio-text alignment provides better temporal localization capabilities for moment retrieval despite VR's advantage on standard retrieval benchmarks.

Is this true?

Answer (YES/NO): YES